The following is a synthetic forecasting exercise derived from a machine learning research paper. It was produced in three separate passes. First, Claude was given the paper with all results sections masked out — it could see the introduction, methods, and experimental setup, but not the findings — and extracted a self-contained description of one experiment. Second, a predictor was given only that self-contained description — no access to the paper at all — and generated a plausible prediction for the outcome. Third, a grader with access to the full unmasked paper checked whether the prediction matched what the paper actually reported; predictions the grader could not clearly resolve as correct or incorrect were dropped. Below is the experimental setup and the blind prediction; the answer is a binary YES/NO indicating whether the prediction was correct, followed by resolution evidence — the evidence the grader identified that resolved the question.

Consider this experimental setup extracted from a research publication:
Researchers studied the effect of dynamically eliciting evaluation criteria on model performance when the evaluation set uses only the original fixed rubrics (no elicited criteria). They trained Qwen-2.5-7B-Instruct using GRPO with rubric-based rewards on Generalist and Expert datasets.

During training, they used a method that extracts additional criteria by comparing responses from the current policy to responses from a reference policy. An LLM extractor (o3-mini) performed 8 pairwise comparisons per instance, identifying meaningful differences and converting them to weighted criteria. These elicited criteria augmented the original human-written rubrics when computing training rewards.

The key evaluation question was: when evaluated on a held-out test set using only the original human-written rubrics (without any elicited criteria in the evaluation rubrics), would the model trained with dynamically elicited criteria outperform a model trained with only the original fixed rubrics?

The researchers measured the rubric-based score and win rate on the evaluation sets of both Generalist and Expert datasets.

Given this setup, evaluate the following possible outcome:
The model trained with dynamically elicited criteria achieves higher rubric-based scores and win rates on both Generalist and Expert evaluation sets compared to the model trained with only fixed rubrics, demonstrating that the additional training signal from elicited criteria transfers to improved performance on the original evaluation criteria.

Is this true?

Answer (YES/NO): YES